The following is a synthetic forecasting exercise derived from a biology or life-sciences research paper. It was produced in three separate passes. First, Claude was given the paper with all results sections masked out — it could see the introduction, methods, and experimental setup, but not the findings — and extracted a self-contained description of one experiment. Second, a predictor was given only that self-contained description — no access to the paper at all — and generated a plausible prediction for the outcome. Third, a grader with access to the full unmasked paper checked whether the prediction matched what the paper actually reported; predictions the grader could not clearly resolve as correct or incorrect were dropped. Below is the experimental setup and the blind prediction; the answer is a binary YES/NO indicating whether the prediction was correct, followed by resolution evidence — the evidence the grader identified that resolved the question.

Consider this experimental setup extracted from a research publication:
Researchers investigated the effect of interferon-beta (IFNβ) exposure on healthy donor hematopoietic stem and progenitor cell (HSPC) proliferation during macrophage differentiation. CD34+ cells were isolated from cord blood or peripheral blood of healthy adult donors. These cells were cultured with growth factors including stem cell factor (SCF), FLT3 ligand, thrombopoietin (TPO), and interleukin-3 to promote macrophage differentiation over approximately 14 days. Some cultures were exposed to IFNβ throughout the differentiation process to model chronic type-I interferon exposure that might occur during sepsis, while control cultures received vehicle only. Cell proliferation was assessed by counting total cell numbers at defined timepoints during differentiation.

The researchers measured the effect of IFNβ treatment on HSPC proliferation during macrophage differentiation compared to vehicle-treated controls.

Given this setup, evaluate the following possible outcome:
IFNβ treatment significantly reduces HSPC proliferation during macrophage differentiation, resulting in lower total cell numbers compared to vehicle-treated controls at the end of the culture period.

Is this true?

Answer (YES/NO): NO